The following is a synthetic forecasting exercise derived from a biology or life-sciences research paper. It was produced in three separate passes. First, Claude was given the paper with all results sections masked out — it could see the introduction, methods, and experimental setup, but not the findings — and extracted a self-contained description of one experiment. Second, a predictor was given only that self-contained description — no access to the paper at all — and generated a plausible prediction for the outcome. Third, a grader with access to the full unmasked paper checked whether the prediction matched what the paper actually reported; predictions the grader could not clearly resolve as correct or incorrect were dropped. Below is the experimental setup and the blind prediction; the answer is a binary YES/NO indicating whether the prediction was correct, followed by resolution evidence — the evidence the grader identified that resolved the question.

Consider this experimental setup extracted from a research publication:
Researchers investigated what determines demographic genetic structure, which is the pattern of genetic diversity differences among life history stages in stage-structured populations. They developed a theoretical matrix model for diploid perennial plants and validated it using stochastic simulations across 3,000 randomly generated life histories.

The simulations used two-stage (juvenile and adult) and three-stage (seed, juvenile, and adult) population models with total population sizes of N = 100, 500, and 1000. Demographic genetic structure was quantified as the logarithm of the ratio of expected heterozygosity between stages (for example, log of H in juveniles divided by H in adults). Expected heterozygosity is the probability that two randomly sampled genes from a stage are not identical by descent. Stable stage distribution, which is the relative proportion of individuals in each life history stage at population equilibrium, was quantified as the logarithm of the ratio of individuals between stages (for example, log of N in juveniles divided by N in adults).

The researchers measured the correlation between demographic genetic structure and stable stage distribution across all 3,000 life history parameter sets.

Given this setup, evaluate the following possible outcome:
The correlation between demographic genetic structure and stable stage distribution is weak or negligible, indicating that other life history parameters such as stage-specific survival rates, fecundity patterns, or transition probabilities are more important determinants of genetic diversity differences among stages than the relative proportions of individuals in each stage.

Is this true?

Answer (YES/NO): NO